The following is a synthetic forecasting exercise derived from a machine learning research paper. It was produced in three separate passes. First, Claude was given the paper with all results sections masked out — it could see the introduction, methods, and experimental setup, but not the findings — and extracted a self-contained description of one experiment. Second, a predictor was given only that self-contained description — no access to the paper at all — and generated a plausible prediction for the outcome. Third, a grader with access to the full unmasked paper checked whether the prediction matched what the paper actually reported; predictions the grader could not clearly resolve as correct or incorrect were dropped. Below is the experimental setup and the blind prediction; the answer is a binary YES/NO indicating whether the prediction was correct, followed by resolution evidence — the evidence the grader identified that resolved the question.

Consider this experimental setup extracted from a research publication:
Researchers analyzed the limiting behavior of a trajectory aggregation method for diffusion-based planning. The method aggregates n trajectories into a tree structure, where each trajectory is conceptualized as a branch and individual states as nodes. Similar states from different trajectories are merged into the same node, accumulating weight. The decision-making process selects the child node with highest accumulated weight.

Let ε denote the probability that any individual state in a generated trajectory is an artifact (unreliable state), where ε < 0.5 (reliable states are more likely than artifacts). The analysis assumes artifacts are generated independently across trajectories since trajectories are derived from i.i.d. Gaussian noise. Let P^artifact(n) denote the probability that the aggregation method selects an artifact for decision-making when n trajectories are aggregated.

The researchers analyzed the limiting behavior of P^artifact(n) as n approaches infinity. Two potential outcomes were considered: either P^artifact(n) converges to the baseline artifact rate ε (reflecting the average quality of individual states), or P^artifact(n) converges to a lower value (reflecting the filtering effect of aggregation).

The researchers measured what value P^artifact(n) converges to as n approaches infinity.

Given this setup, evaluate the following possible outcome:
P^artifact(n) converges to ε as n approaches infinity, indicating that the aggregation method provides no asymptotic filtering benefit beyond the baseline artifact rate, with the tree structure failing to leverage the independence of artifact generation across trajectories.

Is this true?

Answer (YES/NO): NO